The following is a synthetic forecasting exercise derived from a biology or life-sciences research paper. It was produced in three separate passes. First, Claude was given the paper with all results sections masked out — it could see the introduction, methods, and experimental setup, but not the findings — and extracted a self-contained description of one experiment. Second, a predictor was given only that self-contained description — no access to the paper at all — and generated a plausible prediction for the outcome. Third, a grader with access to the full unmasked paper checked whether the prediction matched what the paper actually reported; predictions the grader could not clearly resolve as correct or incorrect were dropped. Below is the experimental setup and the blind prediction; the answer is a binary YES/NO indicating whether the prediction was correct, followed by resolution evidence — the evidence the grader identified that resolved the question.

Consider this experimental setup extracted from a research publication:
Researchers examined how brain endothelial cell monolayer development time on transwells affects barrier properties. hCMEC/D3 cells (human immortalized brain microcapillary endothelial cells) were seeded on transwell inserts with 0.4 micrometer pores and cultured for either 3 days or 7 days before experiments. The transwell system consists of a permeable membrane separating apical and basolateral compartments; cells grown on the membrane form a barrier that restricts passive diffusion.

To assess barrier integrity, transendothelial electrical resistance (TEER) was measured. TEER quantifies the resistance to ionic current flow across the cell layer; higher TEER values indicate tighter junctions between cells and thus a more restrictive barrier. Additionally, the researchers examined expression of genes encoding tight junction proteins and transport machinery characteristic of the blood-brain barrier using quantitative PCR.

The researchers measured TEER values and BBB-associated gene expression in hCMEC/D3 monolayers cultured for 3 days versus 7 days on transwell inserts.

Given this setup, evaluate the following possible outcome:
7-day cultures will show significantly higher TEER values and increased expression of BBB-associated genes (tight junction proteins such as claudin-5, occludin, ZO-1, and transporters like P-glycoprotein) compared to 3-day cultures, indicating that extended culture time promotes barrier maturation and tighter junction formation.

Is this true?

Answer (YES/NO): NO